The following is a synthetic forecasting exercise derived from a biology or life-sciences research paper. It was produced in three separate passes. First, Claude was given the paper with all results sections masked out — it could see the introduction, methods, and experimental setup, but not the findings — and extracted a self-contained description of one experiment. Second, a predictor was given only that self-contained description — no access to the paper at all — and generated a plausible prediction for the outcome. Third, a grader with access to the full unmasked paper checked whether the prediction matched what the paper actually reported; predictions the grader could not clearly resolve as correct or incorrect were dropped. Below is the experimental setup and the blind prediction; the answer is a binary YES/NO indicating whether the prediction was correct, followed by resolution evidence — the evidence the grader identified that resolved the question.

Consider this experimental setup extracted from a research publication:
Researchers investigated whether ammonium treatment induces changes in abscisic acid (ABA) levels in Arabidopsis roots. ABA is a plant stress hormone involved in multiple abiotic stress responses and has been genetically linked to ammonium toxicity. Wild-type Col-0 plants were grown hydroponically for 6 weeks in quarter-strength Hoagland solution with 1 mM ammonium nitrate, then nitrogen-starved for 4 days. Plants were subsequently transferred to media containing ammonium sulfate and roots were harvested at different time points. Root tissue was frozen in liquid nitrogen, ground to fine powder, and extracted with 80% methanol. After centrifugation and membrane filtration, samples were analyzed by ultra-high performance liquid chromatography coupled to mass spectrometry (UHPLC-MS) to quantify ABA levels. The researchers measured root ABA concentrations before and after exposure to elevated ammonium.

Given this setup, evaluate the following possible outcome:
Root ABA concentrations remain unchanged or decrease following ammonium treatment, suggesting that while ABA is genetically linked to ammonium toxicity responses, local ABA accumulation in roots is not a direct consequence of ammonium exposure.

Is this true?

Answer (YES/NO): NO